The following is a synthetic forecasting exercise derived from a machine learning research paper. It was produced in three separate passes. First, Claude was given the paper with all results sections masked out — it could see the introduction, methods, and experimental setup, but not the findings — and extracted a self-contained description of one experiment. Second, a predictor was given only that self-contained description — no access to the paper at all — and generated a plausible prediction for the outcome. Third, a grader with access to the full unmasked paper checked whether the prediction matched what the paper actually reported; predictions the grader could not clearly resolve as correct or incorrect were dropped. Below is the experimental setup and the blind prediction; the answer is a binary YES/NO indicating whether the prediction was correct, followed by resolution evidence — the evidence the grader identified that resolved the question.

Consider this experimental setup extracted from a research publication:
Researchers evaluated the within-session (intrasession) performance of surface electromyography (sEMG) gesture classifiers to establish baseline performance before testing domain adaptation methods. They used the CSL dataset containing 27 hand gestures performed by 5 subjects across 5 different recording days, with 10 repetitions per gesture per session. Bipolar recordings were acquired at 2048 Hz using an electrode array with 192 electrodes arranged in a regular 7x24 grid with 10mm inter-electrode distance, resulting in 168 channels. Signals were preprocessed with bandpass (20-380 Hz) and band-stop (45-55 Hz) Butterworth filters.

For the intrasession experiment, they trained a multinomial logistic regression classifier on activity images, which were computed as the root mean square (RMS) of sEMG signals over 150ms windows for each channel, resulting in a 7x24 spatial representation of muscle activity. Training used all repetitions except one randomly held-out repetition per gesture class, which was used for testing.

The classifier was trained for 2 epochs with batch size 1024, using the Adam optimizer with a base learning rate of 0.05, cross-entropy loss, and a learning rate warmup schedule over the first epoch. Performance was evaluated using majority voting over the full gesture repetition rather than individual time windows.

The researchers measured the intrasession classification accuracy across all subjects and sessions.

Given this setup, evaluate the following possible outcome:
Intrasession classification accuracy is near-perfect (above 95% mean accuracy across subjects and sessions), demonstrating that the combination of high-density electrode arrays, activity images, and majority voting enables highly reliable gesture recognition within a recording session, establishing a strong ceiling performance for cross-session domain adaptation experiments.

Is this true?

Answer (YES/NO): NO